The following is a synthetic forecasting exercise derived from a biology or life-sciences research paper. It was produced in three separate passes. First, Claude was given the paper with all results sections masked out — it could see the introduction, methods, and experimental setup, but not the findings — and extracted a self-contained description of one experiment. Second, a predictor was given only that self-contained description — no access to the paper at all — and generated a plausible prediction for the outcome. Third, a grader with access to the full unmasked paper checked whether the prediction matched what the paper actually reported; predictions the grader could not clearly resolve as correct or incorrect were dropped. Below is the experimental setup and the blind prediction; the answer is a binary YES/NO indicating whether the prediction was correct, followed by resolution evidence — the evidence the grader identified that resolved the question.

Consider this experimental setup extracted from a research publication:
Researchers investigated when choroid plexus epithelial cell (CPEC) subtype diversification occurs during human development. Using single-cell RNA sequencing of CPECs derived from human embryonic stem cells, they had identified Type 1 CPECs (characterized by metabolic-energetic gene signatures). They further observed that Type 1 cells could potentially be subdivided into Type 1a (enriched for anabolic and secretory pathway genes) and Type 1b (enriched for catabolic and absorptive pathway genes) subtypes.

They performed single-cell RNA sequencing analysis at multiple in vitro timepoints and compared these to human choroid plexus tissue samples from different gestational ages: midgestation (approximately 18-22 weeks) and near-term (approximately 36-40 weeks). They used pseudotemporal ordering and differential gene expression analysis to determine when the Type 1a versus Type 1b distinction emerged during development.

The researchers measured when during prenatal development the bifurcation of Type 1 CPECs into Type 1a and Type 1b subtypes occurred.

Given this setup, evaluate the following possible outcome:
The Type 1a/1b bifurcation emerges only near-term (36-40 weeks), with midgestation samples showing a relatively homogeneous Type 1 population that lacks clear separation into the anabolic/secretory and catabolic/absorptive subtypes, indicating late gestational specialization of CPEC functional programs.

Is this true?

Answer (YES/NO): YES